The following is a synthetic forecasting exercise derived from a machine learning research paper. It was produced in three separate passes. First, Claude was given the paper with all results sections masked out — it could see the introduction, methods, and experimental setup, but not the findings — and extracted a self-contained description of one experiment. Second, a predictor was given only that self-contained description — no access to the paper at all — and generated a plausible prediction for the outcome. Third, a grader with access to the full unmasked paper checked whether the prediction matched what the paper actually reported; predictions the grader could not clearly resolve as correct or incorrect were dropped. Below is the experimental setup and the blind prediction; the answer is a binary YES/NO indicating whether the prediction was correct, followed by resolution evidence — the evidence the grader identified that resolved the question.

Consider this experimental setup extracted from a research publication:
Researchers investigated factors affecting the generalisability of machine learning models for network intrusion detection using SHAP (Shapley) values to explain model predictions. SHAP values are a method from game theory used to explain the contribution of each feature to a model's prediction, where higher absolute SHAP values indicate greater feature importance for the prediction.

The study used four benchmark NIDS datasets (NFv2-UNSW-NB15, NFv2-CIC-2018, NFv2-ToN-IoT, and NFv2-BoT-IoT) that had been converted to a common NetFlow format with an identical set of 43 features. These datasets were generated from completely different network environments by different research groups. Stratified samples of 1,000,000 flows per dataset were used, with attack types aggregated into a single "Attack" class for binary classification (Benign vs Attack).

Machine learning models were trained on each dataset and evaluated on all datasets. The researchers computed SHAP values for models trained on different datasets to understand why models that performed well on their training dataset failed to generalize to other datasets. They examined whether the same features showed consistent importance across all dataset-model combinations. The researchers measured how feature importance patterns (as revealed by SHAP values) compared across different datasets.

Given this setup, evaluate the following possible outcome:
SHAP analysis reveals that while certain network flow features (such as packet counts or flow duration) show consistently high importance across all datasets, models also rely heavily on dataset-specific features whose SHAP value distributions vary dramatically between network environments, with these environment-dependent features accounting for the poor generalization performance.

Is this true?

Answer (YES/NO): NO